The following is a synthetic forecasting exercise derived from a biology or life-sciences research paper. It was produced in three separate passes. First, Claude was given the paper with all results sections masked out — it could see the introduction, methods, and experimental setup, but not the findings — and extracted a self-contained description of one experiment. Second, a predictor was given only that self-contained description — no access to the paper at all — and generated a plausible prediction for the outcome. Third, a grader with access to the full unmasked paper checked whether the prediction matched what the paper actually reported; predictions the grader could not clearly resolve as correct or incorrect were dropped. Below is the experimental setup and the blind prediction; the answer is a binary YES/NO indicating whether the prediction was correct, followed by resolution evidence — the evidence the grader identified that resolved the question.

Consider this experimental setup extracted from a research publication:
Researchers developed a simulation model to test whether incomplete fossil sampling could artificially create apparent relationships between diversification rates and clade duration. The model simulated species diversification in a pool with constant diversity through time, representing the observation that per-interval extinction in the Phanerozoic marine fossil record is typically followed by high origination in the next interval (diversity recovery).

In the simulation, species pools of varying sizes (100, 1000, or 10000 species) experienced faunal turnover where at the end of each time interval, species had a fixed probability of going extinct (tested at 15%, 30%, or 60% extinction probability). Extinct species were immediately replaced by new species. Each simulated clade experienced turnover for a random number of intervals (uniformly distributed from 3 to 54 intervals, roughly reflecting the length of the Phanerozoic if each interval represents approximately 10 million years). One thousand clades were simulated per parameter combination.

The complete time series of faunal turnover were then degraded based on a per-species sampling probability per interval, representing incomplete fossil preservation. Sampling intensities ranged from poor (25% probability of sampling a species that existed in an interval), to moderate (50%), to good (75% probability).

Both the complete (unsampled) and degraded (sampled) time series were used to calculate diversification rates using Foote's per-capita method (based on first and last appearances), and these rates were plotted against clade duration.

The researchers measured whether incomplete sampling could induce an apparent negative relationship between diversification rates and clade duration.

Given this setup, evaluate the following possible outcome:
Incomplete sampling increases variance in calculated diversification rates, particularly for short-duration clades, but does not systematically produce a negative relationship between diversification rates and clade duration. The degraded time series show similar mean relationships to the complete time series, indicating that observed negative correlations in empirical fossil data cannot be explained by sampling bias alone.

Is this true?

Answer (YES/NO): NO